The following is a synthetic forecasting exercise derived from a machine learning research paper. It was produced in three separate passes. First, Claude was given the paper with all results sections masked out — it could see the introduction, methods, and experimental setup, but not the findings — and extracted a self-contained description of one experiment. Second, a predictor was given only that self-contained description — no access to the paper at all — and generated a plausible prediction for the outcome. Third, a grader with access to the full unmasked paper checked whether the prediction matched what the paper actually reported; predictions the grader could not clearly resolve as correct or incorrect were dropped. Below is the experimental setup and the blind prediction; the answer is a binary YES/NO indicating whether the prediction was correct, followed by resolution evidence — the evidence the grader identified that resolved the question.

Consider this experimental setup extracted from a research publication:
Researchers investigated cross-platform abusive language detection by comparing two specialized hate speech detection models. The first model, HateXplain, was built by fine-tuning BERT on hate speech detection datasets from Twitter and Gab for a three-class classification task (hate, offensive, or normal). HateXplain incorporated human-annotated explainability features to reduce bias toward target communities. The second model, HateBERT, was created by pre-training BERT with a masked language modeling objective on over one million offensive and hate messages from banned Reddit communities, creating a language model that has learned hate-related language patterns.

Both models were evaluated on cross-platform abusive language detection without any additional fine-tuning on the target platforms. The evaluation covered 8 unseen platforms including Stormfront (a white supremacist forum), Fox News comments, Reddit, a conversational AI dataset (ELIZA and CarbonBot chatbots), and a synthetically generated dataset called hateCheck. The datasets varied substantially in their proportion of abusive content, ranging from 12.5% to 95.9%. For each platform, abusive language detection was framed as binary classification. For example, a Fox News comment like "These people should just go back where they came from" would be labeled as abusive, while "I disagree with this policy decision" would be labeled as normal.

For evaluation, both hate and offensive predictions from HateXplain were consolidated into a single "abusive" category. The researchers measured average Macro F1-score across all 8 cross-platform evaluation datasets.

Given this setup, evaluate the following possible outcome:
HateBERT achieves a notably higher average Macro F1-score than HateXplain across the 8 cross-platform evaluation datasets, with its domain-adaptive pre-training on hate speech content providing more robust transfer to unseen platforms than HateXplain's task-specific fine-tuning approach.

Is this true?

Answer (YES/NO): YES